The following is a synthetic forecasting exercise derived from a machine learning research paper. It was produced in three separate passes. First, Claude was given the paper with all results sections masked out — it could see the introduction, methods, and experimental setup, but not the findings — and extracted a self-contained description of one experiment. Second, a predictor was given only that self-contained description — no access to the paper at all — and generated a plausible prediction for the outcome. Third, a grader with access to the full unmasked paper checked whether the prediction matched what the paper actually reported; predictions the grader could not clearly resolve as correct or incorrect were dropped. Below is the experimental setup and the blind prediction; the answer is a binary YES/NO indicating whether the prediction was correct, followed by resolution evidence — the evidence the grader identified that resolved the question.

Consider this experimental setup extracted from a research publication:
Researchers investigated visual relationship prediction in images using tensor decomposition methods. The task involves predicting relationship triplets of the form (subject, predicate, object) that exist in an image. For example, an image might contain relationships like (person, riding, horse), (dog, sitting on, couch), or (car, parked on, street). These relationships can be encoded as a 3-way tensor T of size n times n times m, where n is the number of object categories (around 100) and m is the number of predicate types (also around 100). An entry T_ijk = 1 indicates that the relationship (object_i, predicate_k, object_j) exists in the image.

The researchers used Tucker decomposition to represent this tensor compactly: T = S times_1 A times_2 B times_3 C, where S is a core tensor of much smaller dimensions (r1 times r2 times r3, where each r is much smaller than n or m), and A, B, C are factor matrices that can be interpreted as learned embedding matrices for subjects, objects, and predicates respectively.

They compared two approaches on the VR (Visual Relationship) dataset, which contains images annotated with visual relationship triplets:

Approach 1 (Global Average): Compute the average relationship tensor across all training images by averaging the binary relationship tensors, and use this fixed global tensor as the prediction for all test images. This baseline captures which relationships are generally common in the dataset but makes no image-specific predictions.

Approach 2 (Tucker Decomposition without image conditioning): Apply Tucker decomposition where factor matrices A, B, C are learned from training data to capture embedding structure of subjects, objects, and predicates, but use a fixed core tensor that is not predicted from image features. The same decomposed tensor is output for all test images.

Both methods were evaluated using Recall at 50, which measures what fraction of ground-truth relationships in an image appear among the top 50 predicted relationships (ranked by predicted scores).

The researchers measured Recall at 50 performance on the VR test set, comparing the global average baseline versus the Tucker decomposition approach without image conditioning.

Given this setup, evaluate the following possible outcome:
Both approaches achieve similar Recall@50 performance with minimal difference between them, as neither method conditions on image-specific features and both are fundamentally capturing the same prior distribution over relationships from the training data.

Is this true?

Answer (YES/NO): NO